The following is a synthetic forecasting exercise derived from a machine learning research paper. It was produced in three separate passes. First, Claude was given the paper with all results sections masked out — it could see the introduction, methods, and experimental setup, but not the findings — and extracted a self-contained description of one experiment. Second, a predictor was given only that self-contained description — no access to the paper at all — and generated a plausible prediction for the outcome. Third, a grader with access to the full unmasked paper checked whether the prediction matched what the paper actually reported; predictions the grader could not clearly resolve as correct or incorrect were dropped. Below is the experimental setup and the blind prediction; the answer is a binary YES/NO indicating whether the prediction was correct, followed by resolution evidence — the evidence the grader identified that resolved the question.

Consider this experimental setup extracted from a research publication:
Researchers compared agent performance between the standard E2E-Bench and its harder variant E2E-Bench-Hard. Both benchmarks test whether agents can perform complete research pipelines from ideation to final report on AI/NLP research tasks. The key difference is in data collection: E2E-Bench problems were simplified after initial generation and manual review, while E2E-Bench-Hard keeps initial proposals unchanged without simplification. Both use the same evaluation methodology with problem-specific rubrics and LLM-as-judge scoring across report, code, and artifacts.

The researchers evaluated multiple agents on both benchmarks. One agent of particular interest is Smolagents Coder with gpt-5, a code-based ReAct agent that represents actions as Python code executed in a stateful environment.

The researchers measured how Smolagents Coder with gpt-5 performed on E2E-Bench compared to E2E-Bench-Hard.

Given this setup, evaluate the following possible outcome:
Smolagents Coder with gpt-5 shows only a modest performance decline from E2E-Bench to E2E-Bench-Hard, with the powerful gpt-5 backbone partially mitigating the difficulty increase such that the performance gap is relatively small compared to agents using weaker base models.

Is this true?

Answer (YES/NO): NO